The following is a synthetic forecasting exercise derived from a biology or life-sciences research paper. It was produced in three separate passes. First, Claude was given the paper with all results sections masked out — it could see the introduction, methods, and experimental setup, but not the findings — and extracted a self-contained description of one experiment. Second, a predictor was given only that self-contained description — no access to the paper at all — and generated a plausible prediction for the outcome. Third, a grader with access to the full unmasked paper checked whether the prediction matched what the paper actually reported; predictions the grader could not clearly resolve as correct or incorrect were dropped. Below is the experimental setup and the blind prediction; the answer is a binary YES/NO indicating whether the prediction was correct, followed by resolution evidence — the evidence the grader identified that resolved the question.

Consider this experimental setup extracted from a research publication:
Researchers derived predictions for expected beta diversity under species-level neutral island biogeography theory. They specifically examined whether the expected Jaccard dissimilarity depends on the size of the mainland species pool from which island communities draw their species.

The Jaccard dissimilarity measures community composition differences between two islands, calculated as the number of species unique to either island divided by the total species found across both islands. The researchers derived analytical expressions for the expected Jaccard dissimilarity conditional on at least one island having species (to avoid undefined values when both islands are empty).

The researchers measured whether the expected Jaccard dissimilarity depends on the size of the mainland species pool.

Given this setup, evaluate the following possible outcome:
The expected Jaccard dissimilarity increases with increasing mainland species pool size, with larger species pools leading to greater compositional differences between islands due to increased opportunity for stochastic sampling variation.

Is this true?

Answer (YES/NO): NO